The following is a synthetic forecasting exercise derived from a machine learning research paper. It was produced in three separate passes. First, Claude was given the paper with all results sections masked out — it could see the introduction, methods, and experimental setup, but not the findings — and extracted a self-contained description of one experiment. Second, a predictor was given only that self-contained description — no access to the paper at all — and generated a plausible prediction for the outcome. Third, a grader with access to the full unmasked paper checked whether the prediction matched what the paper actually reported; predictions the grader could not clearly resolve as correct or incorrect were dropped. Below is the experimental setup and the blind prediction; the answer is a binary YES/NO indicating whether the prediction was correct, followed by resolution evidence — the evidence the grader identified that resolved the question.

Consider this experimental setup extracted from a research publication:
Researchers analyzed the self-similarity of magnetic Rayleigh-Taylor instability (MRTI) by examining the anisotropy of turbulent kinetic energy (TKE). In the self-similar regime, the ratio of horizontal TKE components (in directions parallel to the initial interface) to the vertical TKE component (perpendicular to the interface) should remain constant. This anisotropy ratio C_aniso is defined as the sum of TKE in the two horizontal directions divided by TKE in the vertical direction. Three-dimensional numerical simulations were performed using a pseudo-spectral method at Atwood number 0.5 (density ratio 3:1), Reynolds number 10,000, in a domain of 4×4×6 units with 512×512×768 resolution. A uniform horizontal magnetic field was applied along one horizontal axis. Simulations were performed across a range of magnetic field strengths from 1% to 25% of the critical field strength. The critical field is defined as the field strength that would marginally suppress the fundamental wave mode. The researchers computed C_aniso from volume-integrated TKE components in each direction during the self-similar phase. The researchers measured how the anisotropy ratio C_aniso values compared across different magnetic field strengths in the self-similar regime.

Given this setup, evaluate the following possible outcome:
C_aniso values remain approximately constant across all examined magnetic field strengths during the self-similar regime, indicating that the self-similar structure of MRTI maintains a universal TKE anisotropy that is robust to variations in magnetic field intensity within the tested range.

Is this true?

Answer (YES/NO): NO